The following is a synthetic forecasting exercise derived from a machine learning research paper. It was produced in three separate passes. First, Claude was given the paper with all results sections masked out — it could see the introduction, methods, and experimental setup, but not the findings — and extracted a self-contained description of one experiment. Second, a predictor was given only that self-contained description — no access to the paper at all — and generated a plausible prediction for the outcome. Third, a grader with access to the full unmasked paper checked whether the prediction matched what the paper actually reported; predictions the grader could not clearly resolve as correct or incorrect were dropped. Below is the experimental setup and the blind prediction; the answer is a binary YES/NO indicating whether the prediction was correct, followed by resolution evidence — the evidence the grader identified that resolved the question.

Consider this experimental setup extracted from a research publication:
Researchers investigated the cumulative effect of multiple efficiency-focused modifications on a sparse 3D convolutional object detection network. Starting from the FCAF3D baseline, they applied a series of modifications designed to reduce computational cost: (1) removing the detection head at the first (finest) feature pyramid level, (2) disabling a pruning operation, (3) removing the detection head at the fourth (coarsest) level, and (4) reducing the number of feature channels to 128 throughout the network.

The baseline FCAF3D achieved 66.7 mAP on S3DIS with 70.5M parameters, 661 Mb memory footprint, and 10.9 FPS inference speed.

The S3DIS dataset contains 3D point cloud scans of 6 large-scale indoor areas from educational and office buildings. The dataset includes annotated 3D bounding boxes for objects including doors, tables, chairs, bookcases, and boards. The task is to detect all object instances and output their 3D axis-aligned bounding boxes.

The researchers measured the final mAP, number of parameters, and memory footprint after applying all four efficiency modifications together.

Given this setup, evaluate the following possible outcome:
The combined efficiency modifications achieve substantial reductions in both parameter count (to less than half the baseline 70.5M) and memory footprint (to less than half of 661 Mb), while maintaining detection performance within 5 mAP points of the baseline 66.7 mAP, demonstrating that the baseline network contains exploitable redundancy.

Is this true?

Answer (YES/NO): NO